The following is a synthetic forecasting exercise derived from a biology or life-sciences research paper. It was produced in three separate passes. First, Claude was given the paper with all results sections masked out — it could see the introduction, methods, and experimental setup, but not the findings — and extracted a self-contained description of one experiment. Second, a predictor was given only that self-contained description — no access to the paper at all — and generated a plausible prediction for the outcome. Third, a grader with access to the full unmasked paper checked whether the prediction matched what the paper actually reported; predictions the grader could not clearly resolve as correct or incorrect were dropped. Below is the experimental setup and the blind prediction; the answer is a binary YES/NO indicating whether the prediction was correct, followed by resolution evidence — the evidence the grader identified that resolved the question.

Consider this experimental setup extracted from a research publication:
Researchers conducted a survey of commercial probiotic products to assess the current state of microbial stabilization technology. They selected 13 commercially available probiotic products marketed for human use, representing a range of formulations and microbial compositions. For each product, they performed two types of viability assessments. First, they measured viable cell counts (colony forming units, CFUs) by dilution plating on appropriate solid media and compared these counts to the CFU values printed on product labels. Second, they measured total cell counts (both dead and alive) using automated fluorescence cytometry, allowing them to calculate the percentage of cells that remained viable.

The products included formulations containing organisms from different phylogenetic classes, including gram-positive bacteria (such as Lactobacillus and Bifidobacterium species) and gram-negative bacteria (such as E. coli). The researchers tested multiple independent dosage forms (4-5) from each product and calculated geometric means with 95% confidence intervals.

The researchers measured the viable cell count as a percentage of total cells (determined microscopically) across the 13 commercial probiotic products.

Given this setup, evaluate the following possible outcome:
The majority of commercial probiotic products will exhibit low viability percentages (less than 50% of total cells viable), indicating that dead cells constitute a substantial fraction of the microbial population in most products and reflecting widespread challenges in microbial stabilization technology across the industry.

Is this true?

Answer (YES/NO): YES